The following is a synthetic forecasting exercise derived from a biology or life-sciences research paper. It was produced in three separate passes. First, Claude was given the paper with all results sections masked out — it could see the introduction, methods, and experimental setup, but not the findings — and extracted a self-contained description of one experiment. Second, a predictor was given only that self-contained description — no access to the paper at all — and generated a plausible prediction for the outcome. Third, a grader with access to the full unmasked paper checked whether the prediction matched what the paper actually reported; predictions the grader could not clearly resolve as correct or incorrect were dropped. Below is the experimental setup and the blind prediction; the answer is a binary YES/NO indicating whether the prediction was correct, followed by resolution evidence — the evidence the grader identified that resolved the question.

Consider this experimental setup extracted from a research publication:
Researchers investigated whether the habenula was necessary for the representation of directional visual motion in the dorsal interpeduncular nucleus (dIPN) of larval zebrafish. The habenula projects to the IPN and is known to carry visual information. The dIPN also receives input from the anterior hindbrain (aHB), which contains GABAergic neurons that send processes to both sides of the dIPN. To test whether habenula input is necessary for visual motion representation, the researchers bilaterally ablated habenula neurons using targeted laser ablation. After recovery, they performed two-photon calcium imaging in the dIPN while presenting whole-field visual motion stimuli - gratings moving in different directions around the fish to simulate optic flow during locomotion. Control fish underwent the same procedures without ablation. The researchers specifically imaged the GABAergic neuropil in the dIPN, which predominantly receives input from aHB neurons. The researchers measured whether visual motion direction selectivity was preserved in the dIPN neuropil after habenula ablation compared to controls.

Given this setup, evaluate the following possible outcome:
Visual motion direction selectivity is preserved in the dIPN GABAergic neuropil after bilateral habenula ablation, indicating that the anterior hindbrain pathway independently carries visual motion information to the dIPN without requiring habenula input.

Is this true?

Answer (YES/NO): YES